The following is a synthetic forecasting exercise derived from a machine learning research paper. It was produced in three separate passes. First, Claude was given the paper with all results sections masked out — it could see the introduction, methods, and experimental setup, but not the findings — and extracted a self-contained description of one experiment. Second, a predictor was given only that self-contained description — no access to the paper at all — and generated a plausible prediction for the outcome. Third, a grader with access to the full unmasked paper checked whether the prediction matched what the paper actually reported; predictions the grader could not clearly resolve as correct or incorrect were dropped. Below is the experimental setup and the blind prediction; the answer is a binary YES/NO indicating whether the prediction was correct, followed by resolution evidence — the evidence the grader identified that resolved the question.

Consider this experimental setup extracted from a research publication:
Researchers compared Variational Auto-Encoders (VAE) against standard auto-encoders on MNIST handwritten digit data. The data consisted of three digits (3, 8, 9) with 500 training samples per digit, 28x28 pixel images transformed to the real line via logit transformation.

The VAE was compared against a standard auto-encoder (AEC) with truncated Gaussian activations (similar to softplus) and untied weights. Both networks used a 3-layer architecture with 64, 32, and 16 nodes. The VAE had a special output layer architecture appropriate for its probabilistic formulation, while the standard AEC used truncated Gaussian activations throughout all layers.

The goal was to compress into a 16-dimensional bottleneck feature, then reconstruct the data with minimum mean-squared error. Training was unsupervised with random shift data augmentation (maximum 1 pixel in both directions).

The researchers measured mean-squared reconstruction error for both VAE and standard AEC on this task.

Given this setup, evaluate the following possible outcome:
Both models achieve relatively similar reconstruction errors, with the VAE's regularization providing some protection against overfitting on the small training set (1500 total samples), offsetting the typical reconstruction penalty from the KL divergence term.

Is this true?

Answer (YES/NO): NO